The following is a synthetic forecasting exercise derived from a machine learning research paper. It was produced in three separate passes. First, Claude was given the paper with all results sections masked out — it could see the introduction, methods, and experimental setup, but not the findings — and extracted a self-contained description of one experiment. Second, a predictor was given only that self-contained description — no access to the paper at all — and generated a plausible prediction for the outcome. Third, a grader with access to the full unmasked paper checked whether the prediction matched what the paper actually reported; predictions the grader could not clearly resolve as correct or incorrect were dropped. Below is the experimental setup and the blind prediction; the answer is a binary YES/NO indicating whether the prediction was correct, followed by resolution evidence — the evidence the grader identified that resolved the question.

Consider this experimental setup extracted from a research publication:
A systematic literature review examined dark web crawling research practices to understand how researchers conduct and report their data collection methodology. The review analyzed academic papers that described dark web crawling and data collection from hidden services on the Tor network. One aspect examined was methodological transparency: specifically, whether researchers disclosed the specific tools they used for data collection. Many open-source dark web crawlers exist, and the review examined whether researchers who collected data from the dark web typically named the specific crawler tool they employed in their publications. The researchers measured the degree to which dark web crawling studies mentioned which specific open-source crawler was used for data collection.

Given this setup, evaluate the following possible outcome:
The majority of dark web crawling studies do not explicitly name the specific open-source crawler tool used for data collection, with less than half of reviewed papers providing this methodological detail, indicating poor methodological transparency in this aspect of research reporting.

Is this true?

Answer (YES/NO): YES